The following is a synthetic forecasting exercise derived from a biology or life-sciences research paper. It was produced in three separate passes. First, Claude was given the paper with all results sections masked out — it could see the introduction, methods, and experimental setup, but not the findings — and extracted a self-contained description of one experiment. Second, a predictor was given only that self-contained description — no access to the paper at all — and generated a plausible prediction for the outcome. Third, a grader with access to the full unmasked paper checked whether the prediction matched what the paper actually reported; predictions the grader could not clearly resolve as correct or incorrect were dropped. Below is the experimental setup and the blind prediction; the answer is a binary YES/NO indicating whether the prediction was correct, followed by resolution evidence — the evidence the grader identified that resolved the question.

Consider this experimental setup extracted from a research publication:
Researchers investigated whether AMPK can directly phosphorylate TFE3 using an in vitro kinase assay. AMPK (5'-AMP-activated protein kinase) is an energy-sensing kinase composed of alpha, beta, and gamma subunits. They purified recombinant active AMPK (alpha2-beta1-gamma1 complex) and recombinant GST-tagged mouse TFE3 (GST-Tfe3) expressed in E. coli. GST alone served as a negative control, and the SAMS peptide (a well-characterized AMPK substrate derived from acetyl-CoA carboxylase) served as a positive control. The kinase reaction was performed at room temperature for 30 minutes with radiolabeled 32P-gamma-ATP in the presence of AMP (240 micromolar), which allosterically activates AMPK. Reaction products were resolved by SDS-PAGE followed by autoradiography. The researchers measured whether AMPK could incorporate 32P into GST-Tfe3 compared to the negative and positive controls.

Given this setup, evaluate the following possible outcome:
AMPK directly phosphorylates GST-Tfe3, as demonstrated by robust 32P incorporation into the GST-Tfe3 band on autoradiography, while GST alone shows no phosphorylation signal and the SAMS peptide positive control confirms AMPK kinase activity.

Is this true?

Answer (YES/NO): YES